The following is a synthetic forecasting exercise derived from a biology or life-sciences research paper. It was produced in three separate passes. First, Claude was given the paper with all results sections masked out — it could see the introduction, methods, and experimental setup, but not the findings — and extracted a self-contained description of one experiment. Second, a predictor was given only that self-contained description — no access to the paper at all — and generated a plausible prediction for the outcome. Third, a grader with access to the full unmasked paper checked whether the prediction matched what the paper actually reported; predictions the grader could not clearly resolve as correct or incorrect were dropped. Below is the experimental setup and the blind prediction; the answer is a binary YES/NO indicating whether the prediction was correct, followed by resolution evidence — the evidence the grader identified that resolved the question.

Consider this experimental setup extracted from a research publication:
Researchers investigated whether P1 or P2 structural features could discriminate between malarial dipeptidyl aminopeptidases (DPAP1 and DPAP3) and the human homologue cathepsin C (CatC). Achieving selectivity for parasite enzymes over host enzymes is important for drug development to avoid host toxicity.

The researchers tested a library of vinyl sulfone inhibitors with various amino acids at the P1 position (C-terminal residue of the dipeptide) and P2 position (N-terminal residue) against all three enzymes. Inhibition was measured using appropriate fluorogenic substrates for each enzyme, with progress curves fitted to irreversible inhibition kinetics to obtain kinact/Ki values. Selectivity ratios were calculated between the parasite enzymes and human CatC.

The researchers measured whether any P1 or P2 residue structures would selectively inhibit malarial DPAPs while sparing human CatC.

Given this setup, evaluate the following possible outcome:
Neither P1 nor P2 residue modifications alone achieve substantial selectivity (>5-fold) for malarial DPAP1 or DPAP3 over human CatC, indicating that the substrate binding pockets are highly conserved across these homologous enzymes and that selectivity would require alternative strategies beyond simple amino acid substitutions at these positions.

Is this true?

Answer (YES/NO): NO